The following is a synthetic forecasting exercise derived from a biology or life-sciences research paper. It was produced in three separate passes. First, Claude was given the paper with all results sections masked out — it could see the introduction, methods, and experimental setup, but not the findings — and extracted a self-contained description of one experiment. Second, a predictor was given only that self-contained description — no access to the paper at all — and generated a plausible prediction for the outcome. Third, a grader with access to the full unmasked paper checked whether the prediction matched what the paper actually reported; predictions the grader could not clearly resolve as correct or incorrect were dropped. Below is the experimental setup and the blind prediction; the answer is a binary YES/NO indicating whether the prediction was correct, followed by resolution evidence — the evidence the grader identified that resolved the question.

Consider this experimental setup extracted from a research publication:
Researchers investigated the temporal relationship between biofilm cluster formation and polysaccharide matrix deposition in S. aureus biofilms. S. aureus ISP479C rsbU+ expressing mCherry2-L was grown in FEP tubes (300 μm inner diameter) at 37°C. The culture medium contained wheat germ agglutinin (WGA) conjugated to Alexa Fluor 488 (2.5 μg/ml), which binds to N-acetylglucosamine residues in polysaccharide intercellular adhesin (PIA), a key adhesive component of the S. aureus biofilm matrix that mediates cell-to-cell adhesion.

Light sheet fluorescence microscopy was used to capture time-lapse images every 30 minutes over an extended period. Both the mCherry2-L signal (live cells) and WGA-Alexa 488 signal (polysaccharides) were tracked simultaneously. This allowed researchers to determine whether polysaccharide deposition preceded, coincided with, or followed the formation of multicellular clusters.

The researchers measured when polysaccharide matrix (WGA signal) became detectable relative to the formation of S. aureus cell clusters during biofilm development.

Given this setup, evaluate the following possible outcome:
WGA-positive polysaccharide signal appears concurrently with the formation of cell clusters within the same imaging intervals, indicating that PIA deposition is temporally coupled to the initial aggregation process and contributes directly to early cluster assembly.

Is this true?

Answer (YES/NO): NO